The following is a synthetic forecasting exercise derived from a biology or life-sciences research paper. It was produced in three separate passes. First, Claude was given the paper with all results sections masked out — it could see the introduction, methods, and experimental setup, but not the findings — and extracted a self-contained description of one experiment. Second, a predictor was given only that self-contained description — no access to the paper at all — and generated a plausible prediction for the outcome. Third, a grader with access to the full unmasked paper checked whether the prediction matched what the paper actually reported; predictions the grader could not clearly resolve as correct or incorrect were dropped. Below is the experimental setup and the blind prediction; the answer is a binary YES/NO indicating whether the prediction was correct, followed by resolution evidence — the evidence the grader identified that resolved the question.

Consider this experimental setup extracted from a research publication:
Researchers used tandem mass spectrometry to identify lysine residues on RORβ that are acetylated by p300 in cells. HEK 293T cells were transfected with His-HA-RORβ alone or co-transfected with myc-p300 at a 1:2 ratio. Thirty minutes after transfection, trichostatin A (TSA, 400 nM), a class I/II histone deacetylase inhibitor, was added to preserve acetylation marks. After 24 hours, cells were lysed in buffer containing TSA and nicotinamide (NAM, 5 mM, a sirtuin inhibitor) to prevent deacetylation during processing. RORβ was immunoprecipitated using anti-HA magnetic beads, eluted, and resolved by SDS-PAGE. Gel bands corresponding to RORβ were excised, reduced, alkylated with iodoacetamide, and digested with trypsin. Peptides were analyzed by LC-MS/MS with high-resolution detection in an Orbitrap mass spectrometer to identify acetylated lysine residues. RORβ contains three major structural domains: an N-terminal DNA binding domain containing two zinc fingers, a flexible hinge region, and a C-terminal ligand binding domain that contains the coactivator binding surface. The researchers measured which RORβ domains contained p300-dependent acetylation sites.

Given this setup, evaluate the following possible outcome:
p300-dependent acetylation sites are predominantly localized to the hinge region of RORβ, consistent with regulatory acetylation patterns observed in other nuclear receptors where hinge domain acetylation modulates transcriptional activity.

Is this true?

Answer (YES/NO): NO